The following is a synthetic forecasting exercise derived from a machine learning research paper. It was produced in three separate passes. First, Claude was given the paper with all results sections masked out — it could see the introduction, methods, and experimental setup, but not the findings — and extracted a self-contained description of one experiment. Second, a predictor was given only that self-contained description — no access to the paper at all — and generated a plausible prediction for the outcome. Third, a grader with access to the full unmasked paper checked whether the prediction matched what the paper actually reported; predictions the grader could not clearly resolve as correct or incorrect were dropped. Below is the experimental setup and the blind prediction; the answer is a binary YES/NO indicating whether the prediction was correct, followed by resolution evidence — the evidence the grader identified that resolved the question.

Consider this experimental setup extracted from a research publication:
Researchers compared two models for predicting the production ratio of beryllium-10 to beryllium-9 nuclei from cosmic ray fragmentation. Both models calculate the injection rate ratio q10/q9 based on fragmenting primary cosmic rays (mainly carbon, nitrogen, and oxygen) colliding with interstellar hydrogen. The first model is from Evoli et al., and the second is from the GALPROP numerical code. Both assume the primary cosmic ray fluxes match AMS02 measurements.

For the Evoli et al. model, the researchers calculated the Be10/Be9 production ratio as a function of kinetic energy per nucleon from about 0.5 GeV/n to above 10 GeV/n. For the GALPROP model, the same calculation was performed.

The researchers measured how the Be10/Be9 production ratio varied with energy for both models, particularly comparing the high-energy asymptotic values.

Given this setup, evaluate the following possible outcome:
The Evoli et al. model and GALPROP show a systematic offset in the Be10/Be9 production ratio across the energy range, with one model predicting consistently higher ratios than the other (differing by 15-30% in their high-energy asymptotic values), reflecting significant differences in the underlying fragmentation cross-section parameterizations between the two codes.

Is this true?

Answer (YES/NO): NO